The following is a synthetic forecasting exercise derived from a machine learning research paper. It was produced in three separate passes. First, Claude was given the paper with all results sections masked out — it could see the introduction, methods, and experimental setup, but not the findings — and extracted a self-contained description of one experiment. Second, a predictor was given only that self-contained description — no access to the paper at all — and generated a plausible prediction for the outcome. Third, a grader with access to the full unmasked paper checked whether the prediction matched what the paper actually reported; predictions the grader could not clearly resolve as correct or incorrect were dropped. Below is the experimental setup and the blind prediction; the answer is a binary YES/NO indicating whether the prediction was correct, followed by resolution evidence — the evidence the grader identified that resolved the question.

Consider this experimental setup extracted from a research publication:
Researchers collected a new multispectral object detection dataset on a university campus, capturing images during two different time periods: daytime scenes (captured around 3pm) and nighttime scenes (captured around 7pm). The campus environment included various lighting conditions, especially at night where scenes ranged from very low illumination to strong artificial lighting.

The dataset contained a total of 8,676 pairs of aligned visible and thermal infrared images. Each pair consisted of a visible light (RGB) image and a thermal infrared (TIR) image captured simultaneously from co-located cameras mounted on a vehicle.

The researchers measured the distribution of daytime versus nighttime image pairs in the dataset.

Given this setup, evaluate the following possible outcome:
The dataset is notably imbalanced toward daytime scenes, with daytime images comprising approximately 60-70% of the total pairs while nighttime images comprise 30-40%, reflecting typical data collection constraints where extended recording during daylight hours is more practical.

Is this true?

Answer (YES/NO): YES